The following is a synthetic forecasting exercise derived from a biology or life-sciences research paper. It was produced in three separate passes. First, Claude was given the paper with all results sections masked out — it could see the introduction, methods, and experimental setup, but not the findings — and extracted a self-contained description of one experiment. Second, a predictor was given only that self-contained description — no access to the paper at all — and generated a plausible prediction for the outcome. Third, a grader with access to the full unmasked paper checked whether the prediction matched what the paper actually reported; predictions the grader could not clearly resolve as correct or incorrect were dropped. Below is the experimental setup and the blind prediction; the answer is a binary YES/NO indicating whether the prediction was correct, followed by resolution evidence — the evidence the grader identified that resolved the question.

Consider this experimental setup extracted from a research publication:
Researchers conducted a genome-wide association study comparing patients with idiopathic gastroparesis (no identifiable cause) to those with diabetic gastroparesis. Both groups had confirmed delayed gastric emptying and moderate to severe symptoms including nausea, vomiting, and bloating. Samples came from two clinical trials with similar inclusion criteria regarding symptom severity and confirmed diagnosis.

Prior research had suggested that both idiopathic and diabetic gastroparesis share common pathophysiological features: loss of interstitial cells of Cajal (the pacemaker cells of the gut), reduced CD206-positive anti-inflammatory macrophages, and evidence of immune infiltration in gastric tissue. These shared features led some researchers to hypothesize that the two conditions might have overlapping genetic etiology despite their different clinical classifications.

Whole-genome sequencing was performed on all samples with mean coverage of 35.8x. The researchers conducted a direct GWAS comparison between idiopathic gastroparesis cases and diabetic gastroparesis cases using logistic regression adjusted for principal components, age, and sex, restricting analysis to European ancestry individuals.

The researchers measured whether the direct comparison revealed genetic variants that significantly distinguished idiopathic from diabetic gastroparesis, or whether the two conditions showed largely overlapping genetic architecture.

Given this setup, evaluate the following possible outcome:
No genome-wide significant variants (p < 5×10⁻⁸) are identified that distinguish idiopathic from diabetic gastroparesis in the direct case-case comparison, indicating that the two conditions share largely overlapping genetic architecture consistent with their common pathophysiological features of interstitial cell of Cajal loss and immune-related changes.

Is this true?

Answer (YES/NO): NO